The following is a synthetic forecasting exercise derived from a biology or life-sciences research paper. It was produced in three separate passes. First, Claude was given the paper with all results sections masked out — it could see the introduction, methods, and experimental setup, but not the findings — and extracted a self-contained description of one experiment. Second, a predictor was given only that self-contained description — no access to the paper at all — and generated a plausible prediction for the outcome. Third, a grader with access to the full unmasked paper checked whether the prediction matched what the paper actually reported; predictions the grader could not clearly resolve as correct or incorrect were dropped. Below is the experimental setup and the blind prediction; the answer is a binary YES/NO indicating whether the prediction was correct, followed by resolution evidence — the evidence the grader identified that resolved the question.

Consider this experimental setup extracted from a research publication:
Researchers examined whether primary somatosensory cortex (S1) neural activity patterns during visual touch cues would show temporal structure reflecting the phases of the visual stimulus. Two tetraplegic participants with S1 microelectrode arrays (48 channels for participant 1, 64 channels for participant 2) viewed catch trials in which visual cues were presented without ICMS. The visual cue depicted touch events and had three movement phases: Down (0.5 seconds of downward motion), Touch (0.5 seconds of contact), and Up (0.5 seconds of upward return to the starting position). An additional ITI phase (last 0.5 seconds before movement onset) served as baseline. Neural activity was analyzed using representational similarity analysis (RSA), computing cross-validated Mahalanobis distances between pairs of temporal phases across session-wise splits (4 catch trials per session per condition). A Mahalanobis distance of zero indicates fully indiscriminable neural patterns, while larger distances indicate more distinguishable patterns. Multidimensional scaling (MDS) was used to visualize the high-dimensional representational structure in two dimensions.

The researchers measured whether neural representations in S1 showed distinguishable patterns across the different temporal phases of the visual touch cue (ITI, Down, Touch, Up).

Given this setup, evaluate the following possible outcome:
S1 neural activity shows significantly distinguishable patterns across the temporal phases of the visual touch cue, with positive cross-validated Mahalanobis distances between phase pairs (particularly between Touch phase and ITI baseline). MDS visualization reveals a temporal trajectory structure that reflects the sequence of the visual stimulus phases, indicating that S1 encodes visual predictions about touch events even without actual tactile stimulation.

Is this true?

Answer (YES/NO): YES